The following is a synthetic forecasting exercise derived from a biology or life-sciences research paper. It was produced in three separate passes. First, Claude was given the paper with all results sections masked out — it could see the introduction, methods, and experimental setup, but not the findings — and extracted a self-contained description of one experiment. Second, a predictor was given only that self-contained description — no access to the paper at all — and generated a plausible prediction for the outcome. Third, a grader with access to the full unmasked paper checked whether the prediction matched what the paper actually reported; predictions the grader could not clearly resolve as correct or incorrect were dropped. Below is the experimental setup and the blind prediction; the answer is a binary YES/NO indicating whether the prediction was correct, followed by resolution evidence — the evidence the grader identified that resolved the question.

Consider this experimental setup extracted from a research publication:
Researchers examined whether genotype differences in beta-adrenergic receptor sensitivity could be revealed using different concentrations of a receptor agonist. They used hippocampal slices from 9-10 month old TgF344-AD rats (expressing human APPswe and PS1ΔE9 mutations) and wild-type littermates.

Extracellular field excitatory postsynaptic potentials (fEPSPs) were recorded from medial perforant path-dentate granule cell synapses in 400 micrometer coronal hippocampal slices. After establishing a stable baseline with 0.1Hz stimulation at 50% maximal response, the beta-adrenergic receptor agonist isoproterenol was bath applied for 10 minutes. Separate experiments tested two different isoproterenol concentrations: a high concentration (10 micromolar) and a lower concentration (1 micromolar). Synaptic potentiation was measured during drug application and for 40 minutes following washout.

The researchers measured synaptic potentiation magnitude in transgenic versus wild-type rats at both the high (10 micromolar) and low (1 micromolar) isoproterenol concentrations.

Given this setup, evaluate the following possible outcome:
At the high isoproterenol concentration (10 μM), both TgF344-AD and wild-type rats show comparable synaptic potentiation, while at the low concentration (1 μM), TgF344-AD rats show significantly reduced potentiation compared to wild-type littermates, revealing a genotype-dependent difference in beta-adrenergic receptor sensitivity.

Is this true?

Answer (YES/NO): NO